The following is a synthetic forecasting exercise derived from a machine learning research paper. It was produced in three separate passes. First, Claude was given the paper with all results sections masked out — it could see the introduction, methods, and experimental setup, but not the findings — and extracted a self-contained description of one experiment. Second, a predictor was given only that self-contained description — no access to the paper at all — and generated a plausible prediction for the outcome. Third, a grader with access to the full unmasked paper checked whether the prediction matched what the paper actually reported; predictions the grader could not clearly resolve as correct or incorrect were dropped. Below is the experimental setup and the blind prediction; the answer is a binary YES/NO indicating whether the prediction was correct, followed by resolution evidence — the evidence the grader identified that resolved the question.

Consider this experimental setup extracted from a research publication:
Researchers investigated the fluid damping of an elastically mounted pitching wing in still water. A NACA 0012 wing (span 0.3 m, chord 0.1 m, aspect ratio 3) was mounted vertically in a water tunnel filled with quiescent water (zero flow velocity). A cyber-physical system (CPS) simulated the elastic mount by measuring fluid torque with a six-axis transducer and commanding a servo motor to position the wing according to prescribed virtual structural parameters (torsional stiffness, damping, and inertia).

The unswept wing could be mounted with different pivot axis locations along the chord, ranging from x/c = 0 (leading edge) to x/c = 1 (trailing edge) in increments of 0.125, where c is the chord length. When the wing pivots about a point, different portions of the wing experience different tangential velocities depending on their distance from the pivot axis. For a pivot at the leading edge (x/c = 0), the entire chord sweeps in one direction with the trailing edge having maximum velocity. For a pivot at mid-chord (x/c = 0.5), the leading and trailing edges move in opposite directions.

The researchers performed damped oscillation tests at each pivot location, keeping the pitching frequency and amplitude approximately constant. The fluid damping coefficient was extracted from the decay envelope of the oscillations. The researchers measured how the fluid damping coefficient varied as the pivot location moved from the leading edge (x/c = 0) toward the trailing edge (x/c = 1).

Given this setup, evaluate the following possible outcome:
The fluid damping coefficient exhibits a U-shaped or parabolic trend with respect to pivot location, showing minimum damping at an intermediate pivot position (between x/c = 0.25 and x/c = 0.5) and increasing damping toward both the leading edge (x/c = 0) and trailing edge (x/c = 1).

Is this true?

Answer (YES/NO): NO